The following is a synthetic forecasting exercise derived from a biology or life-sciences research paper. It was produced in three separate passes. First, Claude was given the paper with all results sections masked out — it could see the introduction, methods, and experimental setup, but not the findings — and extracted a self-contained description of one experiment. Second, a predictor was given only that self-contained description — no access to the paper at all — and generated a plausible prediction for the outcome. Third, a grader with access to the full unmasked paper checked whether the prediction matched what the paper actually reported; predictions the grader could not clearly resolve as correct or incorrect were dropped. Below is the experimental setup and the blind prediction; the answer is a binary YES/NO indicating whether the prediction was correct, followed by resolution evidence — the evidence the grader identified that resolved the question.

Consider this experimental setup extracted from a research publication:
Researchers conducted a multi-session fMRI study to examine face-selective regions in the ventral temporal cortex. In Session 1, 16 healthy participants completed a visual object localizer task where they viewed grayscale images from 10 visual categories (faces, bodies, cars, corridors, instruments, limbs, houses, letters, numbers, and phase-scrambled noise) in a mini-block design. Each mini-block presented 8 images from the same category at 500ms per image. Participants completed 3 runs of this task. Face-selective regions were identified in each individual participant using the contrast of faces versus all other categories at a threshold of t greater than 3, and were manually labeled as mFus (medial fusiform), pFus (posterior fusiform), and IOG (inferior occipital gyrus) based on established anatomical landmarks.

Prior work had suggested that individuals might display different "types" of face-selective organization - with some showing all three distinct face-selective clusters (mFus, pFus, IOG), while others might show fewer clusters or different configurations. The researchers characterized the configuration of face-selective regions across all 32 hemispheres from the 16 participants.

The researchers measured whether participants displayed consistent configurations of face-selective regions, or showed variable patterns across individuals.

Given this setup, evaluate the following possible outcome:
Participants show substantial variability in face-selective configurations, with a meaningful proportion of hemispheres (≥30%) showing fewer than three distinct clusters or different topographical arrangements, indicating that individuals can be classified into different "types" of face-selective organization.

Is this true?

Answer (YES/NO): NO